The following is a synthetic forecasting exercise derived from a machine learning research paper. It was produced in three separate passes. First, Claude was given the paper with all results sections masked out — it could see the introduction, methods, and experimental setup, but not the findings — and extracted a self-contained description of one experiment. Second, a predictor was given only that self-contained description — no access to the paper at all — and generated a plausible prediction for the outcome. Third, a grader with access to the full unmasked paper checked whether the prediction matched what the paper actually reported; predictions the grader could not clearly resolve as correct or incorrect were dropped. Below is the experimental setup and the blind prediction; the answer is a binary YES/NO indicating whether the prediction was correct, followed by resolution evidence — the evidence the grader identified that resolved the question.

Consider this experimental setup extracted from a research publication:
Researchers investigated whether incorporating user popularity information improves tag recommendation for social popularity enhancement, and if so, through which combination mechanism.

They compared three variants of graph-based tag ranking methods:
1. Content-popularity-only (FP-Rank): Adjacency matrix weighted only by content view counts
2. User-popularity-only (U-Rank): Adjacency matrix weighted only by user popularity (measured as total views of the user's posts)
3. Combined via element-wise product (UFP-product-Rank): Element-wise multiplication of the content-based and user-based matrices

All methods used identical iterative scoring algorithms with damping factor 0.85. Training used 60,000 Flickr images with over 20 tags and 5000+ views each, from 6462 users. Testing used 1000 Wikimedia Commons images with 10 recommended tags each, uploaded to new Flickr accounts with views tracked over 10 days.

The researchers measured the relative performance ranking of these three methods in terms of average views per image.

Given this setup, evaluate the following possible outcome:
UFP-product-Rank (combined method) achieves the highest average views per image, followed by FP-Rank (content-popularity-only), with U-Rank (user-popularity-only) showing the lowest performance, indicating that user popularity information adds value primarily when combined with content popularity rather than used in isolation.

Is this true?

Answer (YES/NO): YES